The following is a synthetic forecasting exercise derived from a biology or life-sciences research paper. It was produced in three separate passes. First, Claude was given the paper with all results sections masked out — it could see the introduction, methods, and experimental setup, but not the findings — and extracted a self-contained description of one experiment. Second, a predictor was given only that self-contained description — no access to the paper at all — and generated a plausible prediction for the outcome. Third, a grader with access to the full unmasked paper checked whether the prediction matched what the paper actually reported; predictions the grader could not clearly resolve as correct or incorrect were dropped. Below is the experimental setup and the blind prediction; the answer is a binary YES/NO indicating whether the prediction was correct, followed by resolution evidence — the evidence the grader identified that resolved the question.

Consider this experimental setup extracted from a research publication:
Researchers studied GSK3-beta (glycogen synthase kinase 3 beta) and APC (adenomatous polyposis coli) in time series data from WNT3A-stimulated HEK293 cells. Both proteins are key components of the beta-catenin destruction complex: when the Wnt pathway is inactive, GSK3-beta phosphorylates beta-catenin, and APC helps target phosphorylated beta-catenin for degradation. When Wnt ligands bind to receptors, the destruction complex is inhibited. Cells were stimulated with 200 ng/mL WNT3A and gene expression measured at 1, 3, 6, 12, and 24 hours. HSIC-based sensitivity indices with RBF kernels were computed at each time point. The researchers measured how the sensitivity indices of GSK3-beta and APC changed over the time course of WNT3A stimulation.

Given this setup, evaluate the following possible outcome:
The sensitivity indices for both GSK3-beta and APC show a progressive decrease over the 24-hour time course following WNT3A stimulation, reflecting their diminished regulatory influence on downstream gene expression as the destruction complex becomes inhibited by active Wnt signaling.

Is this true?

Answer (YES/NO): NO